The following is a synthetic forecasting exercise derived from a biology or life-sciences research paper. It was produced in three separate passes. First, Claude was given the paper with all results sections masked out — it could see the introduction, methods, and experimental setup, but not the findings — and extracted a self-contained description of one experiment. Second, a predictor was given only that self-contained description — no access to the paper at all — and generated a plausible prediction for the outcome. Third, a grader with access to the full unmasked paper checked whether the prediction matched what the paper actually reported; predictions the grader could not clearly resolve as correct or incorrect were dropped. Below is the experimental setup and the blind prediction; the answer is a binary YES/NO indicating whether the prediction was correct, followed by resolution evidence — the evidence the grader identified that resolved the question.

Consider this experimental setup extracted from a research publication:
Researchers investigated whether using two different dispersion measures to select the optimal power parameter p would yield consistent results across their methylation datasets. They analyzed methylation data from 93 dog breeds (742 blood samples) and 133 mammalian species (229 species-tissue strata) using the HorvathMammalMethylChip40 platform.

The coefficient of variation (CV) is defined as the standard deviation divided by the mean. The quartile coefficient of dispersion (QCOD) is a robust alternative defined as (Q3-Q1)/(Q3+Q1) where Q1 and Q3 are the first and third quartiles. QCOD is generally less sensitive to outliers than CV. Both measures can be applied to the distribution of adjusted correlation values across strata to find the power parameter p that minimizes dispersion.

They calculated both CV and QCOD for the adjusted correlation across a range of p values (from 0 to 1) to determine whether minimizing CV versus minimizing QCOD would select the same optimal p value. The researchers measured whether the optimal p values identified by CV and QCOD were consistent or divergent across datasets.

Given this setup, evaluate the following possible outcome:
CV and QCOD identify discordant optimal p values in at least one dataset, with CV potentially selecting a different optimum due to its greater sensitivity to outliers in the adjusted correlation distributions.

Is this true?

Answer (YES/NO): YES